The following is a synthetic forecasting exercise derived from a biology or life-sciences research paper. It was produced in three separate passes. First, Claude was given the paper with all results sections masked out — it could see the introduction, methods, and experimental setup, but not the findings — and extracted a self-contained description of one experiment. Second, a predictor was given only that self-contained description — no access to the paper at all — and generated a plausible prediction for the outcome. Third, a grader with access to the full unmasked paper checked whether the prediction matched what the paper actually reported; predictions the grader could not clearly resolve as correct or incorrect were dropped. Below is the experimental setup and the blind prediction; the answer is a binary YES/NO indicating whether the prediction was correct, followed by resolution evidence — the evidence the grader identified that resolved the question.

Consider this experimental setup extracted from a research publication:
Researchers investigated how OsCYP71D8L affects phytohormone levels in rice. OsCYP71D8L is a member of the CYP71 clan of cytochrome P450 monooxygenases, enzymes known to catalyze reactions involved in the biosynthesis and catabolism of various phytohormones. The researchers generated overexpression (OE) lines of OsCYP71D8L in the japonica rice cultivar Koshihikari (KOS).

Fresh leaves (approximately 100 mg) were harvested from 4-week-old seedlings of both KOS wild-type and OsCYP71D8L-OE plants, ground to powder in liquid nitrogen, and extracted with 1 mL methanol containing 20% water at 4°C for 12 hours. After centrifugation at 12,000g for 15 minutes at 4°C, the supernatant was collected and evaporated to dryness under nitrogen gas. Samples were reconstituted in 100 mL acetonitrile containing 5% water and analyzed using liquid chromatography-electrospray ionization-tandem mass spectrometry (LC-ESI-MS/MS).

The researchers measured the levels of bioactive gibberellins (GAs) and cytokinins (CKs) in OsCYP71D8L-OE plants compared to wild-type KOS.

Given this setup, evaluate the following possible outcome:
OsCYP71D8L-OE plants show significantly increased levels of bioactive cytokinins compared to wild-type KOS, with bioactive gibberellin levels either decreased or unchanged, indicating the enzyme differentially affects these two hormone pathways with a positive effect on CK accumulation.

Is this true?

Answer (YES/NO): YES